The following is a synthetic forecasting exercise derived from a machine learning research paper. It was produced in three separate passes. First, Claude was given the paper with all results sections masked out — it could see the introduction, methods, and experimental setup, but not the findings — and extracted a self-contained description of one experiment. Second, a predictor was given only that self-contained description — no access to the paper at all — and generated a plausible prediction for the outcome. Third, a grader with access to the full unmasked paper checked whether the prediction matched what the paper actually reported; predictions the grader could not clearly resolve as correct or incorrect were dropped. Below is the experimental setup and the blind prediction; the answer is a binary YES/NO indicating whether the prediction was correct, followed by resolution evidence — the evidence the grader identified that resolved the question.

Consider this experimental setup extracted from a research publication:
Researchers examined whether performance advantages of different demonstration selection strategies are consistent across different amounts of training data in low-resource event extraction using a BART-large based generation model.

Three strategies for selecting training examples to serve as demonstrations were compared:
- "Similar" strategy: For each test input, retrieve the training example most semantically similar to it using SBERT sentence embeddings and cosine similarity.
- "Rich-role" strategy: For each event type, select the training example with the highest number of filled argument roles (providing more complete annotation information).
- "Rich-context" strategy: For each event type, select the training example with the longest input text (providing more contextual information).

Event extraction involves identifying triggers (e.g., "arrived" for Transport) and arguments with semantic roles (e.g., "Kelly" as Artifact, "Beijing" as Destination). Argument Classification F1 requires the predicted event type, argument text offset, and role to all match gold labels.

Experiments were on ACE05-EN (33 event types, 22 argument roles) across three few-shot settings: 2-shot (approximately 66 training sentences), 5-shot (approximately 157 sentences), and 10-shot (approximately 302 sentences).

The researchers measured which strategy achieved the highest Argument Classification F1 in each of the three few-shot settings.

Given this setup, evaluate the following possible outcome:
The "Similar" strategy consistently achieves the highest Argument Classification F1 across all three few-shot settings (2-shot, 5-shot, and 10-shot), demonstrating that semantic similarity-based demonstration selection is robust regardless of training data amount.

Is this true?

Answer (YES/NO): NO